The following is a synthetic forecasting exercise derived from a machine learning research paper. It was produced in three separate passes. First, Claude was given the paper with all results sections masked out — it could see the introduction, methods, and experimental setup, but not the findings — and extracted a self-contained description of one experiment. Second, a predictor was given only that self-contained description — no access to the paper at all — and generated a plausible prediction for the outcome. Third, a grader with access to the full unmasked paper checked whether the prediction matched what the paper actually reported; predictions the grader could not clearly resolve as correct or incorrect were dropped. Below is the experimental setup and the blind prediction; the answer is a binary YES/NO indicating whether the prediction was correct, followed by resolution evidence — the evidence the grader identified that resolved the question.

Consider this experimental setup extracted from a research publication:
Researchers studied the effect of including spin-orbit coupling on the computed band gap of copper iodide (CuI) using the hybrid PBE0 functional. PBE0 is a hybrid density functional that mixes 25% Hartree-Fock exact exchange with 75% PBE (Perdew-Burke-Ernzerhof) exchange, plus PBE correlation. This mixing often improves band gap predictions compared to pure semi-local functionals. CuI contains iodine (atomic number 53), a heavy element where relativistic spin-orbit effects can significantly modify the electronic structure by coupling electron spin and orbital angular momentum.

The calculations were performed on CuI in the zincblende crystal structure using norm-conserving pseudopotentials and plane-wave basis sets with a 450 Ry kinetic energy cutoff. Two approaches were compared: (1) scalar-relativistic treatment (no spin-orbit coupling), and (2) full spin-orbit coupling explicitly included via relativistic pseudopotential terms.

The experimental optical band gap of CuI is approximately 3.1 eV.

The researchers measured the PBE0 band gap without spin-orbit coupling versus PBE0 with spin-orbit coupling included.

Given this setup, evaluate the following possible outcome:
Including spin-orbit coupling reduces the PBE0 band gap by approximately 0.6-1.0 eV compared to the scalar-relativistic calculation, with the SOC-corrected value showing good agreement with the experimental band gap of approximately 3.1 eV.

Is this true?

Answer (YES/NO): NO